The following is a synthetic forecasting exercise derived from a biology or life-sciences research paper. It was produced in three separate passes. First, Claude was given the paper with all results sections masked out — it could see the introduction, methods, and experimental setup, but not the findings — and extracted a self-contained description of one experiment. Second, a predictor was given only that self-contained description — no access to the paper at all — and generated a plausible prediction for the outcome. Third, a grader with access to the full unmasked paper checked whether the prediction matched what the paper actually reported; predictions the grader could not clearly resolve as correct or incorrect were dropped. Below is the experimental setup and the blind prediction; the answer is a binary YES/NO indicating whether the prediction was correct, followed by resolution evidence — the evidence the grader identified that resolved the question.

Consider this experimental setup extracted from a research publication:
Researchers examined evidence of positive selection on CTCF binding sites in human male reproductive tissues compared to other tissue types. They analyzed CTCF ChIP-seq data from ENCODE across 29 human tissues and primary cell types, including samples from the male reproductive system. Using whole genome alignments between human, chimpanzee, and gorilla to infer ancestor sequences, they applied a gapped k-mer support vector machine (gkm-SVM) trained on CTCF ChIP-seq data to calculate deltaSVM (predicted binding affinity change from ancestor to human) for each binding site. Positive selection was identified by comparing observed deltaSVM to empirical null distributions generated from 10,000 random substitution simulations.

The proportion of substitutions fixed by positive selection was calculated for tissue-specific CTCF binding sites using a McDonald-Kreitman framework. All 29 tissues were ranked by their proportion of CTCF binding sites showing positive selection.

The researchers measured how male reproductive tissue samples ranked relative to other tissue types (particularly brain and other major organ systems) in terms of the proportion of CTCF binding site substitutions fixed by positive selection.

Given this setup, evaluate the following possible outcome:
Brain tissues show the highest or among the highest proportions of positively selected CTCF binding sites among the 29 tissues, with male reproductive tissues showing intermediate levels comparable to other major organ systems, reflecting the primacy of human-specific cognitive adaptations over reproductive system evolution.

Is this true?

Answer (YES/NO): NO